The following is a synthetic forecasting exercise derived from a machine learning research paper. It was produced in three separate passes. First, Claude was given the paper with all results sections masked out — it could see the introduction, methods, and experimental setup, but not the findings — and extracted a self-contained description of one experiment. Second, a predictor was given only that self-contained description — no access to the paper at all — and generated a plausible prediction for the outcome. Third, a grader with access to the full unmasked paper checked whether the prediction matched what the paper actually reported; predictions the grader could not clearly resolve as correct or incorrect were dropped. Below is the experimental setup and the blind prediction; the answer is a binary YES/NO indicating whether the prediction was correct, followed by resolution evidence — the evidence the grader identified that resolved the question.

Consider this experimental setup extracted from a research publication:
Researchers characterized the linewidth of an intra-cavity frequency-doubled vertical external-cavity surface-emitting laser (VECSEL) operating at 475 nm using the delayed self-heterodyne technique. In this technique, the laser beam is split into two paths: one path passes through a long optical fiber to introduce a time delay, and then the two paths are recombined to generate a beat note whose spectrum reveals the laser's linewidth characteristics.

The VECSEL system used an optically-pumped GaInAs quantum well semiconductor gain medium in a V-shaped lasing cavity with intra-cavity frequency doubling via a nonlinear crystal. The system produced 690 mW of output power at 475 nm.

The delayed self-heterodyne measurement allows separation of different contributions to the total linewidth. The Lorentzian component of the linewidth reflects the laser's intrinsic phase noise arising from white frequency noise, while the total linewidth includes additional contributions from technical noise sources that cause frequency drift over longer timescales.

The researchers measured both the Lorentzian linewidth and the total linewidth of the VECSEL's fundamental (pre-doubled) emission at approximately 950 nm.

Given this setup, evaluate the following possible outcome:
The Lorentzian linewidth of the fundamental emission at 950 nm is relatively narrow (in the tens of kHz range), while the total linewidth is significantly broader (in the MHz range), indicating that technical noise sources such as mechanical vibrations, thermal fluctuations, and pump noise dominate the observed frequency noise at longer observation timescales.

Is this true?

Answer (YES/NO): NO